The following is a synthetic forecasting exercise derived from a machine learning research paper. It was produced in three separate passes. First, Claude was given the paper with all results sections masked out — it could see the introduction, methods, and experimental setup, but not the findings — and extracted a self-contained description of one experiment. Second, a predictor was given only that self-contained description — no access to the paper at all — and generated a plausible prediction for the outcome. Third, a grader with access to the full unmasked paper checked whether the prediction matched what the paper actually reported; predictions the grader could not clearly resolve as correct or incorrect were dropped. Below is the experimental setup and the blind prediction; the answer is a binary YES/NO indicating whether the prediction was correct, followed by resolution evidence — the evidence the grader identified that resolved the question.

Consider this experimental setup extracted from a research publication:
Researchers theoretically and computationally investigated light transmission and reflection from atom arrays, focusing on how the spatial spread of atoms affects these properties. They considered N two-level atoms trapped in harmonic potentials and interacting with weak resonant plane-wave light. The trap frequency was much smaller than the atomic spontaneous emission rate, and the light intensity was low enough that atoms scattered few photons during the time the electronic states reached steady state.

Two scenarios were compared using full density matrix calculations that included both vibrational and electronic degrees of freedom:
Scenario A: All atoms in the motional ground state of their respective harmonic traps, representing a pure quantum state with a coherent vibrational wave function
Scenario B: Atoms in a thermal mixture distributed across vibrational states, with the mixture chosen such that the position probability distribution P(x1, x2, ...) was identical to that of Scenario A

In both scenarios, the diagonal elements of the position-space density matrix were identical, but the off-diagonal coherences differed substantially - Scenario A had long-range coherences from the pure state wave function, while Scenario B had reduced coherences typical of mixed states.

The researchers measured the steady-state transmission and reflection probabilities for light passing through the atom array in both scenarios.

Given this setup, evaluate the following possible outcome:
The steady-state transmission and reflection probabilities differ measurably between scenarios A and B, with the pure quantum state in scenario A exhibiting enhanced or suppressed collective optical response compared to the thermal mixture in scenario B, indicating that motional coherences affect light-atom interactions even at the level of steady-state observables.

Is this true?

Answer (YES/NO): NO